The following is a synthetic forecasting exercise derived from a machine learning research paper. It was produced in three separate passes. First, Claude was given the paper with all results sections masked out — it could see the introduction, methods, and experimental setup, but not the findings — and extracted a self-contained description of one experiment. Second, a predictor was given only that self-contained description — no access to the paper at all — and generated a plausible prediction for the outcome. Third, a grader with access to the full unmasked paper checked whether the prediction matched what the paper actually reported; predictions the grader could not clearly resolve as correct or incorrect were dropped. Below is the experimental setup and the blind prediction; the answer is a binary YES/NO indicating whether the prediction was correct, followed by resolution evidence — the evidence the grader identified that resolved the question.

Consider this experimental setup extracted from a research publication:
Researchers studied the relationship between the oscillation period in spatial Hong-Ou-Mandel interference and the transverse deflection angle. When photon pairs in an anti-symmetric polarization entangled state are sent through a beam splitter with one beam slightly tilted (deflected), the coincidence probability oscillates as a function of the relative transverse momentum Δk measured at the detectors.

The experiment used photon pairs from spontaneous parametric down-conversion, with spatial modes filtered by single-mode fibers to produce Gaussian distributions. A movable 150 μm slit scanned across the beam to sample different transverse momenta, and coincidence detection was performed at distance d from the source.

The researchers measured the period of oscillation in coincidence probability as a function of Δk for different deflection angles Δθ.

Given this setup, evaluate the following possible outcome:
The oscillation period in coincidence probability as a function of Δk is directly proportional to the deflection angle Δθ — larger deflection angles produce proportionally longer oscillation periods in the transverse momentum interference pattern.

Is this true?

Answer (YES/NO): NO